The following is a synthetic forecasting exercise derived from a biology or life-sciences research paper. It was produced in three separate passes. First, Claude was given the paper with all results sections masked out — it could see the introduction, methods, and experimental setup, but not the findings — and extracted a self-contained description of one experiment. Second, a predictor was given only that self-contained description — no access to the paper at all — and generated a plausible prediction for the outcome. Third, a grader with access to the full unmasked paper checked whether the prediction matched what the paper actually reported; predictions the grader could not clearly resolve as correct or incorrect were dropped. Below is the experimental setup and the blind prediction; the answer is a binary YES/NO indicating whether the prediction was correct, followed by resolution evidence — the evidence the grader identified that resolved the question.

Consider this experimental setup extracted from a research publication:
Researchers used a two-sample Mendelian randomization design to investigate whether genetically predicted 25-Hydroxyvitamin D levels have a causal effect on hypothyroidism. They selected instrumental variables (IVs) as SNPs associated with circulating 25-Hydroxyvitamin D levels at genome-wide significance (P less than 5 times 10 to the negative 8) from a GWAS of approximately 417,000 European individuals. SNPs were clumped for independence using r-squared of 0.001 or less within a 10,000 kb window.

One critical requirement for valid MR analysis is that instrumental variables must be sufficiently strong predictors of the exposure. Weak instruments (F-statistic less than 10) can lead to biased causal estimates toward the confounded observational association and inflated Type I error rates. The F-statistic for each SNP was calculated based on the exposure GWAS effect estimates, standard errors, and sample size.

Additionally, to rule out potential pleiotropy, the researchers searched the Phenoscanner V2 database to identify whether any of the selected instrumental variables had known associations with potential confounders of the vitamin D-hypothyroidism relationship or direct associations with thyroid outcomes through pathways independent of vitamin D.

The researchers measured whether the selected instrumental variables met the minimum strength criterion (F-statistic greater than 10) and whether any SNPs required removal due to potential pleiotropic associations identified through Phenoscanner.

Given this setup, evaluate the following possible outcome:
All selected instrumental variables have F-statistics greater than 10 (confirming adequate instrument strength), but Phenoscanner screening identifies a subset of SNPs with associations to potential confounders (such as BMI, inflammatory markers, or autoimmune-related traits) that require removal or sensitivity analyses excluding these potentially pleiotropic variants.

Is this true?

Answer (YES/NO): NO